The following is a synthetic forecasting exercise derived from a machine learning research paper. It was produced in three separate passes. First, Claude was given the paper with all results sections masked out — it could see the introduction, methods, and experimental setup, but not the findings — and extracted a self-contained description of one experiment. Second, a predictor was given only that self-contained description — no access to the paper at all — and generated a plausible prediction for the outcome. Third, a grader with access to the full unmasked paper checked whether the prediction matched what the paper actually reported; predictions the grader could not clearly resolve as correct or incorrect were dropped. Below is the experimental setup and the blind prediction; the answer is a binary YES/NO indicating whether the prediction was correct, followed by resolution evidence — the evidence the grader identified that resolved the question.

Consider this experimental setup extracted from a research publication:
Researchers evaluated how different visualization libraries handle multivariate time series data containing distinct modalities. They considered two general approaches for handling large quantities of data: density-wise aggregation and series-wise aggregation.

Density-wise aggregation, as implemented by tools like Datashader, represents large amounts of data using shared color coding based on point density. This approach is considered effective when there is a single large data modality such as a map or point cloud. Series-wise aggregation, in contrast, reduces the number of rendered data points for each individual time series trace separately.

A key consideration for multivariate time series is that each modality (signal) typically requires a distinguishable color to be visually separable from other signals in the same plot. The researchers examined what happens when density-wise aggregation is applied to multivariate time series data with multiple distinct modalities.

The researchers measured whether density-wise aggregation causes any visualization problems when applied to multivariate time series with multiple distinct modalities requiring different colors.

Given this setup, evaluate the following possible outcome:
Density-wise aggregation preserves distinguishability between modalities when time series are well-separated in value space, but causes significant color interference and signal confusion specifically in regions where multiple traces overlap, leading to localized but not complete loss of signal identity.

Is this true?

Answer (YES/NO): NO